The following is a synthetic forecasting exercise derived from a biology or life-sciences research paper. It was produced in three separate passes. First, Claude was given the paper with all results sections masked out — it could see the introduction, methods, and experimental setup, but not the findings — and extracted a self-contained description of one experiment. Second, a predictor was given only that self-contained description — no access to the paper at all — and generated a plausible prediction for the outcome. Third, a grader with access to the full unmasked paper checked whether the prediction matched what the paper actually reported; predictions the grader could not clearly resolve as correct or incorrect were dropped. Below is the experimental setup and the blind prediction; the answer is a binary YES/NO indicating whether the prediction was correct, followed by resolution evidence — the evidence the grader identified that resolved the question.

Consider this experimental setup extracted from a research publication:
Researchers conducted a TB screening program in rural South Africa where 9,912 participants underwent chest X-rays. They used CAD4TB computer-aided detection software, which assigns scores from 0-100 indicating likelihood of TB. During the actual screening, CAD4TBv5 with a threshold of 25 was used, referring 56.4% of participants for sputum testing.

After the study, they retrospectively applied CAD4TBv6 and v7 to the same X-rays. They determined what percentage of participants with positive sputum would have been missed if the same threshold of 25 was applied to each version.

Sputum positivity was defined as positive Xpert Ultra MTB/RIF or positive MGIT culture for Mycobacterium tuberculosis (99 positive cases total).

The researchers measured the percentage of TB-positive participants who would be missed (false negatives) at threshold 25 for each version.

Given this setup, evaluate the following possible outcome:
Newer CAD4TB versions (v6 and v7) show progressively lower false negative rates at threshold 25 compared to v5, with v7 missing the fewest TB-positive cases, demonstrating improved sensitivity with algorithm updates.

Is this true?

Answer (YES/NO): NO